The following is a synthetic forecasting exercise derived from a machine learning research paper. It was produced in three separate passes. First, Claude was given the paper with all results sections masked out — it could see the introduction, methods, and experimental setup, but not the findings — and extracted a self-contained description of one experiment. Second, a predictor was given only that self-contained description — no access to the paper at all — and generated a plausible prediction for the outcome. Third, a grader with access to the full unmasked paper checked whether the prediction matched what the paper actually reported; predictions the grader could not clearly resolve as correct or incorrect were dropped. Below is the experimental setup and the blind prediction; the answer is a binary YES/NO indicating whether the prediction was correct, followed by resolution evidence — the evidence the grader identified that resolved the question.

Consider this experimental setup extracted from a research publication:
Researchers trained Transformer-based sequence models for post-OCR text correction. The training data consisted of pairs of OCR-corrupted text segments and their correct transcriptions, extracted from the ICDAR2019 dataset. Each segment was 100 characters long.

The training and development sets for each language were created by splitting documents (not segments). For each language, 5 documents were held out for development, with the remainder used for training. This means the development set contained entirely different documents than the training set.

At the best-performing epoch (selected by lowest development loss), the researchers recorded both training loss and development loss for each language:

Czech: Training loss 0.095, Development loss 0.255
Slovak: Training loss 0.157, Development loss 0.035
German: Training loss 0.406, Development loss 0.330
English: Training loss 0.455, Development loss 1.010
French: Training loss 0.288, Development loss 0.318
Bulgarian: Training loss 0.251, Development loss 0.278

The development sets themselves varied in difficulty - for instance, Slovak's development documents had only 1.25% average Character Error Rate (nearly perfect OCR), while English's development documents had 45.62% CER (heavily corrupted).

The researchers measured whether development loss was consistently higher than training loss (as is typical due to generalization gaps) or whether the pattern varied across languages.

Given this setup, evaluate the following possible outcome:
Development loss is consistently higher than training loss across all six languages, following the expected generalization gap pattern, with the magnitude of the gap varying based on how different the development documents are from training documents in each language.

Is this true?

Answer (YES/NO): NO